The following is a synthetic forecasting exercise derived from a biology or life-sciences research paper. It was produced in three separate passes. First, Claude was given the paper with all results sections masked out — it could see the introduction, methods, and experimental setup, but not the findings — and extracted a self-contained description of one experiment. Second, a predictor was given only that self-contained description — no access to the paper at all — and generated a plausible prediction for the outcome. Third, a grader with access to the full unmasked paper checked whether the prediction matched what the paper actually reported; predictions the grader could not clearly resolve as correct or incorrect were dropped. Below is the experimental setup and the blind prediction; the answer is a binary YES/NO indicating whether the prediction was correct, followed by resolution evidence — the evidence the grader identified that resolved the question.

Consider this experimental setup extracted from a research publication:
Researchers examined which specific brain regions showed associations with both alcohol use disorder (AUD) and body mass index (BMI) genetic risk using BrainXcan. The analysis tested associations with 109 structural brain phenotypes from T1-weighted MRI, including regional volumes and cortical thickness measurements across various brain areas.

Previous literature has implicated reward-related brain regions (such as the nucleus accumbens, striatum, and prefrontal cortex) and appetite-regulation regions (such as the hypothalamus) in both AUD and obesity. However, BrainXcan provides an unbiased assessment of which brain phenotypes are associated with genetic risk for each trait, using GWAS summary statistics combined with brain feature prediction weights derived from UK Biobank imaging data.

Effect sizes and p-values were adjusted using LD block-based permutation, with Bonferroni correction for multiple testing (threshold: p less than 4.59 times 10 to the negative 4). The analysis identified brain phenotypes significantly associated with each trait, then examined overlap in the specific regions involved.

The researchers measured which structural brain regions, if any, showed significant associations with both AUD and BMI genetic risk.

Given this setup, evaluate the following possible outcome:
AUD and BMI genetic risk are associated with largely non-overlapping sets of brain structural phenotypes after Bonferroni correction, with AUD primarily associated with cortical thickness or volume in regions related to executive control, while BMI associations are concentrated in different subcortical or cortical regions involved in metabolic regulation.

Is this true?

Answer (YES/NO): NO